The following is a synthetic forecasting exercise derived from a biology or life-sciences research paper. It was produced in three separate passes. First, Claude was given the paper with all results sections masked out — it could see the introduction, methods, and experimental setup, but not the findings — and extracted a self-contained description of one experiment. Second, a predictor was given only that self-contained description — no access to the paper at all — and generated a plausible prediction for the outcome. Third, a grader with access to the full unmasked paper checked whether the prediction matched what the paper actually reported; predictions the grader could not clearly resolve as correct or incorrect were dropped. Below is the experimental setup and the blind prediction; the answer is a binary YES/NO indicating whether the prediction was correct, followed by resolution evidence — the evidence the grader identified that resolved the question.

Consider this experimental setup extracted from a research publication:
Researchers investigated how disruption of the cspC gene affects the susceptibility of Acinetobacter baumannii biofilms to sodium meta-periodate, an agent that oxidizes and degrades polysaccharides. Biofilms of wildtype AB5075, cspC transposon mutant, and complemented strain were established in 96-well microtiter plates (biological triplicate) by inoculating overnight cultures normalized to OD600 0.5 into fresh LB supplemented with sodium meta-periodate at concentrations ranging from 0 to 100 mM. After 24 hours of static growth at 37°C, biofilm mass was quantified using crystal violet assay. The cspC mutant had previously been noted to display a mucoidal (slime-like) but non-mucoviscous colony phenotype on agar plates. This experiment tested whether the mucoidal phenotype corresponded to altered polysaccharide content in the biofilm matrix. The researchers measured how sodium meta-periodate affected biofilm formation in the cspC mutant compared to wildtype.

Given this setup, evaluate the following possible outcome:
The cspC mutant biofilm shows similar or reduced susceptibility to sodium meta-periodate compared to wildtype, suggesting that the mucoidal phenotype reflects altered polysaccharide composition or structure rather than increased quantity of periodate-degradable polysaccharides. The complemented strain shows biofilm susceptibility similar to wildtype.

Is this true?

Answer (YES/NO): YES